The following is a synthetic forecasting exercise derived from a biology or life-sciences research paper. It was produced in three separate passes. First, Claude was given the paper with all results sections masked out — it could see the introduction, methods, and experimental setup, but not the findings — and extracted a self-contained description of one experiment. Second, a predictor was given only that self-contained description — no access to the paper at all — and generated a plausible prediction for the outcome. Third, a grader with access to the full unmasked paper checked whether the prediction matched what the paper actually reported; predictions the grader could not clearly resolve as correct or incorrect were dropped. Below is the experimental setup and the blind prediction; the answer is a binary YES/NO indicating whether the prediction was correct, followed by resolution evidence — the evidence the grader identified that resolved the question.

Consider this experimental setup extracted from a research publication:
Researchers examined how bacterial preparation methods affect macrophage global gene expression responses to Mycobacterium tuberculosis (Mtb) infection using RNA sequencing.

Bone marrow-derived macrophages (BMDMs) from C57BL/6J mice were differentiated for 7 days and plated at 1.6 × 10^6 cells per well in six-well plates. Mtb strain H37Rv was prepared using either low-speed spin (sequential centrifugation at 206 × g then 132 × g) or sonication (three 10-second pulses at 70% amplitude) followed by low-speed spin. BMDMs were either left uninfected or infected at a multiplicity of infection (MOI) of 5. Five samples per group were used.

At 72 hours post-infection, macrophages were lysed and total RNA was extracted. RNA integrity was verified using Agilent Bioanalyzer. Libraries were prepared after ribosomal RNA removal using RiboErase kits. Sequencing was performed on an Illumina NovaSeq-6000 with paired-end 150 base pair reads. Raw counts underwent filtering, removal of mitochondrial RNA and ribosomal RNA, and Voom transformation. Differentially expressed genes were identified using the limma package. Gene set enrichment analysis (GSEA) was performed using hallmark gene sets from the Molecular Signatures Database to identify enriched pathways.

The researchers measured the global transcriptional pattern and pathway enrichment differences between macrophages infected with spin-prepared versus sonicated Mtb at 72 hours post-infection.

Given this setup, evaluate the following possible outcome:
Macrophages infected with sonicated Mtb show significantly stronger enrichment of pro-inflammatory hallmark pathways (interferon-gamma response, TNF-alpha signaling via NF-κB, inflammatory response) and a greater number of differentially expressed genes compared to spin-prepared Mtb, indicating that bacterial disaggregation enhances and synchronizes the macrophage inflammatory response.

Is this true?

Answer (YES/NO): NO